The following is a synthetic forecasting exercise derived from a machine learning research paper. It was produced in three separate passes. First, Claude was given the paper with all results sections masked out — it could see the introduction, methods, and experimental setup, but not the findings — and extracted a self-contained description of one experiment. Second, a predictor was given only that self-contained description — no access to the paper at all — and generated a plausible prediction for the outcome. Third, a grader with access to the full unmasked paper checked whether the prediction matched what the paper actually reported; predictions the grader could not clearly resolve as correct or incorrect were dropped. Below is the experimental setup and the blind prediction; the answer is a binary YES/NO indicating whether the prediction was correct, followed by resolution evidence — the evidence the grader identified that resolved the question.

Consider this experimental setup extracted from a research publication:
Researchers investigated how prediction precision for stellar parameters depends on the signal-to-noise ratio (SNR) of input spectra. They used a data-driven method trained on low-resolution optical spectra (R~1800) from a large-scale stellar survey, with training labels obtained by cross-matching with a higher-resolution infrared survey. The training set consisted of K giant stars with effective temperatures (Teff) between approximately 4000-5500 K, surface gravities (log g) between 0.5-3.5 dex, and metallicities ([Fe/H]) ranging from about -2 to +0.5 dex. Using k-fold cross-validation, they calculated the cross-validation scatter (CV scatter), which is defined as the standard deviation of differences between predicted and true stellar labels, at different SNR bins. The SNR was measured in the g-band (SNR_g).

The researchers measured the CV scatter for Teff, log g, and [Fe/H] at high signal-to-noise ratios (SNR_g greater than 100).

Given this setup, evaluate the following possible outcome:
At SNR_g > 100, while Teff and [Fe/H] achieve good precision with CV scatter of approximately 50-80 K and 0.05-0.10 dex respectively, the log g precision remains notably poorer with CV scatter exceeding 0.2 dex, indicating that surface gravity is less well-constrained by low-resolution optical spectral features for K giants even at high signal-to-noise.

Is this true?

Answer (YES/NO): NO